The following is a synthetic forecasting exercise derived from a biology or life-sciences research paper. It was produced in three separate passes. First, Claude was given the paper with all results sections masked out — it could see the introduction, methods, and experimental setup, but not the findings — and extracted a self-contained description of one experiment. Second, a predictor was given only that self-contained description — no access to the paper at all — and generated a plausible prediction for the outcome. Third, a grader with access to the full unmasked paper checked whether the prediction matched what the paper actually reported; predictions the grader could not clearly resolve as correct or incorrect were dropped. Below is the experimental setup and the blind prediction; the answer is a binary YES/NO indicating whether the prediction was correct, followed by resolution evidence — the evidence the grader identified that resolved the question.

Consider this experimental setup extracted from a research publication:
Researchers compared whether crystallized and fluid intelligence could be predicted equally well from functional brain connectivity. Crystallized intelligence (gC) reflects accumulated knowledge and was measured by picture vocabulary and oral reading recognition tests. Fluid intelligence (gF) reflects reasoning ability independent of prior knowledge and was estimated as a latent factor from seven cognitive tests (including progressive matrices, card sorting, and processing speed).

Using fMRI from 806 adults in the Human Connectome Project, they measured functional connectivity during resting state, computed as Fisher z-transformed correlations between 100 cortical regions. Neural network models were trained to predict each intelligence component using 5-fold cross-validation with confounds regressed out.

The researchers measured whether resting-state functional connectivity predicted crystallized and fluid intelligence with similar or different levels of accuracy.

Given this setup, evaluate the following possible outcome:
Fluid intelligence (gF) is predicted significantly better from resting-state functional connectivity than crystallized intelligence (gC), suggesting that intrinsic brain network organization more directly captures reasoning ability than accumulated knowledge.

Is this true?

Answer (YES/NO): NO